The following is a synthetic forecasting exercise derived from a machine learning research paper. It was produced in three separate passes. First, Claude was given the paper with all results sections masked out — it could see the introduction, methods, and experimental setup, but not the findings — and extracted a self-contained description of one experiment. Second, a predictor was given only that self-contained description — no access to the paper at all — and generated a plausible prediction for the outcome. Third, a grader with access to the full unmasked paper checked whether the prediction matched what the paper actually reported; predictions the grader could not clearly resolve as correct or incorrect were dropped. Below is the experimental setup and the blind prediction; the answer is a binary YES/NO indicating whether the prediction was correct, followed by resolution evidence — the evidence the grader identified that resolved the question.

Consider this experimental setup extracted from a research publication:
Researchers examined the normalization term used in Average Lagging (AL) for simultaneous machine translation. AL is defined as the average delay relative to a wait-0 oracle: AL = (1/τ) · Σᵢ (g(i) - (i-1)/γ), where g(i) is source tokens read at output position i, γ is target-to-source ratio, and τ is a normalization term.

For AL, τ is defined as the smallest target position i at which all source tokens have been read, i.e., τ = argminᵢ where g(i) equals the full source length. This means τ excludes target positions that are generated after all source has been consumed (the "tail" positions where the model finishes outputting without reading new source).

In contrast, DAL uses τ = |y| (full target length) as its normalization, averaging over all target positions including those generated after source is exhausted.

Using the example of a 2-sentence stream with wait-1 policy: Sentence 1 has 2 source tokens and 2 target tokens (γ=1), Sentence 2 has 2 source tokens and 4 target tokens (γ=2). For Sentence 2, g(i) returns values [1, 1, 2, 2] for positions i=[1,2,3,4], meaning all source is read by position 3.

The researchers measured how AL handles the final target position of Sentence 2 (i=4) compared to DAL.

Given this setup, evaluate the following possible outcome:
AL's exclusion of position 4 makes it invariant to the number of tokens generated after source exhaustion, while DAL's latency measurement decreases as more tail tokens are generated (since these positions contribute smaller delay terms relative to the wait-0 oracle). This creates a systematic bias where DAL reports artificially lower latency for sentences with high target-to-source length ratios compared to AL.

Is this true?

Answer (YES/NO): NO